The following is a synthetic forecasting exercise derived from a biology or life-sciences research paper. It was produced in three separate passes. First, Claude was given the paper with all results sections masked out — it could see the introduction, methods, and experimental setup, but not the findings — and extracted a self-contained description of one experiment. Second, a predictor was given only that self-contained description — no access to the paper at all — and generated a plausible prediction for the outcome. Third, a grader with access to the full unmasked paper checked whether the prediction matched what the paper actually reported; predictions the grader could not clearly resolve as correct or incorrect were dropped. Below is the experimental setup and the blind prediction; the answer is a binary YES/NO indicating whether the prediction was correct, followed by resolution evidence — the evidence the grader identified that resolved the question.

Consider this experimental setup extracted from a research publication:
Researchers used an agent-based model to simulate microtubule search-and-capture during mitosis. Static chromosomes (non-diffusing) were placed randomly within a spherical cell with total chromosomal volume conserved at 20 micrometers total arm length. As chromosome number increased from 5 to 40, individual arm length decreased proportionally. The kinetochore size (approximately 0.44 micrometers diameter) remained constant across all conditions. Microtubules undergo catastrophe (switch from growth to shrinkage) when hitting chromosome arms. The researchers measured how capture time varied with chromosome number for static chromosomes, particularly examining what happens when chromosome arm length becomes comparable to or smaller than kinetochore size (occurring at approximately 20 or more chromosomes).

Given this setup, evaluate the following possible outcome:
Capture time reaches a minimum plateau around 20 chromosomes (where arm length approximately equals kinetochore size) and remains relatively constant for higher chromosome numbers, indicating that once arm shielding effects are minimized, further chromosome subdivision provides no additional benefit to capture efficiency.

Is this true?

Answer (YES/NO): NO